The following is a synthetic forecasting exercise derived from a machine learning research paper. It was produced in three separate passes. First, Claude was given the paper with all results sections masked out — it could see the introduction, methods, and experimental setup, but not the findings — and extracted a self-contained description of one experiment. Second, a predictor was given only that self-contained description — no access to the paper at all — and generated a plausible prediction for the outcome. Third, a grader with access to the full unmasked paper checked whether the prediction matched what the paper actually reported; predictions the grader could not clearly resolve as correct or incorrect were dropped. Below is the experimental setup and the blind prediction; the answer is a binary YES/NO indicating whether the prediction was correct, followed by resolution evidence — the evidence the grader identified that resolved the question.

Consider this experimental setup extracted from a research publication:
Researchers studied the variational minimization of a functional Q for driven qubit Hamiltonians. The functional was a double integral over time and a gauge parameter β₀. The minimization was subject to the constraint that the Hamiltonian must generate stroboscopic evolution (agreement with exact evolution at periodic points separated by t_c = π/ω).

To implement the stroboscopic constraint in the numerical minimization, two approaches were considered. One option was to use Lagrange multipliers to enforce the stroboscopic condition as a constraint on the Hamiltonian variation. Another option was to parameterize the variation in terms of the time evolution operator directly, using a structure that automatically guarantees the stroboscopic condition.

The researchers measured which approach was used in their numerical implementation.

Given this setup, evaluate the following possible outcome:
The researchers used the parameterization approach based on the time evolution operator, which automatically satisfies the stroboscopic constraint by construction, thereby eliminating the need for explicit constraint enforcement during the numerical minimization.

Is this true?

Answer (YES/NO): YES